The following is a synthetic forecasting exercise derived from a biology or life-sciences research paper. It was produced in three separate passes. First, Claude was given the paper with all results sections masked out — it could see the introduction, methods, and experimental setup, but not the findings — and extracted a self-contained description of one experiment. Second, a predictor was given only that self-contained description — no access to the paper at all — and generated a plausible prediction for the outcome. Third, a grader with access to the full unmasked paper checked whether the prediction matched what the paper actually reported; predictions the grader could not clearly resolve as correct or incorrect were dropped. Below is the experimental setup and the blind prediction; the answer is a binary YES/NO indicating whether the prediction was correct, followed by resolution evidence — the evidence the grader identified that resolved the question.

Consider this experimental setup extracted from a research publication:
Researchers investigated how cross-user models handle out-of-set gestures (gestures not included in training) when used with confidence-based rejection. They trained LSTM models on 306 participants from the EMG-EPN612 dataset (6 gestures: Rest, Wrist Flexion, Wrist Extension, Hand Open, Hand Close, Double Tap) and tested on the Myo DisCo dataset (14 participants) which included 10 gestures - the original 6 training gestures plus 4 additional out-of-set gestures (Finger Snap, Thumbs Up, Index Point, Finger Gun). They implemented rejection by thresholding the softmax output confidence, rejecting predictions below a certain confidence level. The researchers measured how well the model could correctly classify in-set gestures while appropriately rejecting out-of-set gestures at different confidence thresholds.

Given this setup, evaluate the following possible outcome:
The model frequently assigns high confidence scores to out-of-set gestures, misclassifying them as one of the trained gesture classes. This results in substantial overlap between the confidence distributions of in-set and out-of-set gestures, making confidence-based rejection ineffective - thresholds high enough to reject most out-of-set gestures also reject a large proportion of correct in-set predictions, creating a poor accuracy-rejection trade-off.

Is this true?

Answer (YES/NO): YES